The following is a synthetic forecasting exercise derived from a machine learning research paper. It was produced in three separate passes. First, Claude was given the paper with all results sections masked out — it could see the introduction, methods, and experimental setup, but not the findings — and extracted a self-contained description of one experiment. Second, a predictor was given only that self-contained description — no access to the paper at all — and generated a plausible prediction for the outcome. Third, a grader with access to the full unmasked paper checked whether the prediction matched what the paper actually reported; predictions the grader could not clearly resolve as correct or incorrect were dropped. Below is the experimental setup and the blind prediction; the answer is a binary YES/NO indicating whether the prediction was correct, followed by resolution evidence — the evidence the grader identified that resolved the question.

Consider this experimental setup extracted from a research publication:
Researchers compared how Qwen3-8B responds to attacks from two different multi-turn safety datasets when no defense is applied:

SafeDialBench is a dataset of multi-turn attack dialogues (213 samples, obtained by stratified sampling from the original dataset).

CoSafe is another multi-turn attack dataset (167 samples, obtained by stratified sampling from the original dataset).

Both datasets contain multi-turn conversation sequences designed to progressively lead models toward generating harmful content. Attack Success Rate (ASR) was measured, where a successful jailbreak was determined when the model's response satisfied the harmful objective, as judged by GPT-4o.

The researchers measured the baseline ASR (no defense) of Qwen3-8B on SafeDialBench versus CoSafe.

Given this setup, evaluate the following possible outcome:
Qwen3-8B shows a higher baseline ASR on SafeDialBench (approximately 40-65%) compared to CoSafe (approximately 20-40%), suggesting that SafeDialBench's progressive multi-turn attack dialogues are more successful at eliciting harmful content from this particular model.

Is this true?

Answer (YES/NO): NO